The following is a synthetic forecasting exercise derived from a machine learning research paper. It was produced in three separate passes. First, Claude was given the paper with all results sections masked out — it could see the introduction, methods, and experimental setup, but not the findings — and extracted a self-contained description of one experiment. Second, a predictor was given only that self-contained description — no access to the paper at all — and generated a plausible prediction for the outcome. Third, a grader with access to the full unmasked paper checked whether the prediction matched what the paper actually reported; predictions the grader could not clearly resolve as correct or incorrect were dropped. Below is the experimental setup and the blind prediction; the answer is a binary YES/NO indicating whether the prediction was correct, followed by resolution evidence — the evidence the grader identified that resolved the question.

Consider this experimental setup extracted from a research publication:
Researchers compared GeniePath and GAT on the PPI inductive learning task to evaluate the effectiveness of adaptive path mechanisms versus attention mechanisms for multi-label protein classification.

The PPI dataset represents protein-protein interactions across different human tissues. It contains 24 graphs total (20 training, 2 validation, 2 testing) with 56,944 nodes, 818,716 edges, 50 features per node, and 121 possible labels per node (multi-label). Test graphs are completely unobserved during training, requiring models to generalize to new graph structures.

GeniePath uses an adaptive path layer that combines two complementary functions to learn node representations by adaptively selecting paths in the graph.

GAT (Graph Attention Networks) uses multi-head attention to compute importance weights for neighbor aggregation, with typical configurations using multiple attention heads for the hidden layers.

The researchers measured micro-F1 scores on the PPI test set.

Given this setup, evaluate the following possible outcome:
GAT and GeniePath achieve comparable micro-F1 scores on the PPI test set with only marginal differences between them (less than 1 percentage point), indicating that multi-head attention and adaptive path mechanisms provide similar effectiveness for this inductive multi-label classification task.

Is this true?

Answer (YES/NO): YES